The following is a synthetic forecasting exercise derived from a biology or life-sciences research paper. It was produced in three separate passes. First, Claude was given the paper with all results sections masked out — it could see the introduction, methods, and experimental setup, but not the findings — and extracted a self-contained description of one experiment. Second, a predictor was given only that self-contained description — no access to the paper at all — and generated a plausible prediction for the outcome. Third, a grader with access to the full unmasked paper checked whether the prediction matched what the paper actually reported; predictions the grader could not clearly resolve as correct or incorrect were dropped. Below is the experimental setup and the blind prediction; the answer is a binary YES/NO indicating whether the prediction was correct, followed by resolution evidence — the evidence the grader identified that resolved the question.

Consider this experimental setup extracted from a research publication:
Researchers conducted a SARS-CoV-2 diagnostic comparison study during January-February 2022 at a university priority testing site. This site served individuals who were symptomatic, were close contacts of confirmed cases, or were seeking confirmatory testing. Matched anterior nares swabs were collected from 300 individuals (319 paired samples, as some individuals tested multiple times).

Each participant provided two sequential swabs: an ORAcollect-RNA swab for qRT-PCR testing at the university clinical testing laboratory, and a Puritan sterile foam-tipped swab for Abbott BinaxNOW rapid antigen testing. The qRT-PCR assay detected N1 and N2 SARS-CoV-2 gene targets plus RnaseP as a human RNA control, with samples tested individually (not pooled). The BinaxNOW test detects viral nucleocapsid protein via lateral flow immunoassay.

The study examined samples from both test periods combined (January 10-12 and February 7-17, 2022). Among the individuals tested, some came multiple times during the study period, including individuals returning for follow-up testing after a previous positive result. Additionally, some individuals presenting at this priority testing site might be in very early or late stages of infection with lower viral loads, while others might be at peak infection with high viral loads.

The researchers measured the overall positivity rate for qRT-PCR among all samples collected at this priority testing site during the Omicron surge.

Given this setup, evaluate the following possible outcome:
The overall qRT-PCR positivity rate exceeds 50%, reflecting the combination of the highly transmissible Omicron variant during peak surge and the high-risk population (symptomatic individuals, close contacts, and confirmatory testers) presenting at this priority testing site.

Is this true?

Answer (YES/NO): NO